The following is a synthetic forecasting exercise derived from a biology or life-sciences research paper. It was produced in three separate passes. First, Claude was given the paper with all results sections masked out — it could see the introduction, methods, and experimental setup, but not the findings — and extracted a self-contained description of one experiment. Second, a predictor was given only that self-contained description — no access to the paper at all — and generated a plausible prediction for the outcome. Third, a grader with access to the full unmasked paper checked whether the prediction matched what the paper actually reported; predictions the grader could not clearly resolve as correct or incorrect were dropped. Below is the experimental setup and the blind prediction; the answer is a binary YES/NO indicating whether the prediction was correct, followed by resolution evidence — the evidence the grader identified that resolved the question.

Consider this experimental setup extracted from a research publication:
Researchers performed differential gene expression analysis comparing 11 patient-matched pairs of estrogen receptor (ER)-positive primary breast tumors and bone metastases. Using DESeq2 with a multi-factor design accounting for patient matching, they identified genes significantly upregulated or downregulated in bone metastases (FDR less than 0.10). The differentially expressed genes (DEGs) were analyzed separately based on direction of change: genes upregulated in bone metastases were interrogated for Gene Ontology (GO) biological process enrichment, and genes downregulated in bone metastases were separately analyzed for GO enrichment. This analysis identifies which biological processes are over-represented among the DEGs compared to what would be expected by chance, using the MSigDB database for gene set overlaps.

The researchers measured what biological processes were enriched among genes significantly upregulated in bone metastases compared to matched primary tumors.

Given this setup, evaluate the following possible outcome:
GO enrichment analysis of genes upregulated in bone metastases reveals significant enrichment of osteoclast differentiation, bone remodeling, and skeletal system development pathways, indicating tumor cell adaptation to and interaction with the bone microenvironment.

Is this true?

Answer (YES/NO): YES